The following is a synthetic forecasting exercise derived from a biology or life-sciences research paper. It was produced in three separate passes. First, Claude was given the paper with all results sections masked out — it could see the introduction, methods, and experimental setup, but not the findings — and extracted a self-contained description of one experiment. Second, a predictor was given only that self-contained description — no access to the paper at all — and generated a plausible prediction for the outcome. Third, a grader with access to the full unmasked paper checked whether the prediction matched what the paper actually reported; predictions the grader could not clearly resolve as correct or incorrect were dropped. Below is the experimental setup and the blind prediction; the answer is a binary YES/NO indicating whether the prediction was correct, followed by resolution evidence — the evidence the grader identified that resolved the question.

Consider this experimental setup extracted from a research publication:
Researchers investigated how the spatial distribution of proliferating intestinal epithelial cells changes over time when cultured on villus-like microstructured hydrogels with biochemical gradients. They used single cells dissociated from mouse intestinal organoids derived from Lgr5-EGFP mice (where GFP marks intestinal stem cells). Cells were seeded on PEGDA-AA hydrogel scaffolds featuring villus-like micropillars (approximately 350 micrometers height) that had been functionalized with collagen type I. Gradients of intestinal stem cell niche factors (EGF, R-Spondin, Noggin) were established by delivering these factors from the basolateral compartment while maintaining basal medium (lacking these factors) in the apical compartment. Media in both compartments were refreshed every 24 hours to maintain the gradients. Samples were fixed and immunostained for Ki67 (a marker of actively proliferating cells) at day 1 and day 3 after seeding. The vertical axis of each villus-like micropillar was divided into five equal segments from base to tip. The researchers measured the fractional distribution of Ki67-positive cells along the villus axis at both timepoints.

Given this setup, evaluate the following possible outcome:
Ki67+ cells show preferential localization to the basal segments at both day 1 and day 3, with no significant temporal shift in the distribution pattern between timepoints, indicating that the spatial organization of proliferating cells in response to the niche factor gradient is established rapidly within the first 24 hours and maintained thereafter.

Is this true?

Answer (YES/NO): NO